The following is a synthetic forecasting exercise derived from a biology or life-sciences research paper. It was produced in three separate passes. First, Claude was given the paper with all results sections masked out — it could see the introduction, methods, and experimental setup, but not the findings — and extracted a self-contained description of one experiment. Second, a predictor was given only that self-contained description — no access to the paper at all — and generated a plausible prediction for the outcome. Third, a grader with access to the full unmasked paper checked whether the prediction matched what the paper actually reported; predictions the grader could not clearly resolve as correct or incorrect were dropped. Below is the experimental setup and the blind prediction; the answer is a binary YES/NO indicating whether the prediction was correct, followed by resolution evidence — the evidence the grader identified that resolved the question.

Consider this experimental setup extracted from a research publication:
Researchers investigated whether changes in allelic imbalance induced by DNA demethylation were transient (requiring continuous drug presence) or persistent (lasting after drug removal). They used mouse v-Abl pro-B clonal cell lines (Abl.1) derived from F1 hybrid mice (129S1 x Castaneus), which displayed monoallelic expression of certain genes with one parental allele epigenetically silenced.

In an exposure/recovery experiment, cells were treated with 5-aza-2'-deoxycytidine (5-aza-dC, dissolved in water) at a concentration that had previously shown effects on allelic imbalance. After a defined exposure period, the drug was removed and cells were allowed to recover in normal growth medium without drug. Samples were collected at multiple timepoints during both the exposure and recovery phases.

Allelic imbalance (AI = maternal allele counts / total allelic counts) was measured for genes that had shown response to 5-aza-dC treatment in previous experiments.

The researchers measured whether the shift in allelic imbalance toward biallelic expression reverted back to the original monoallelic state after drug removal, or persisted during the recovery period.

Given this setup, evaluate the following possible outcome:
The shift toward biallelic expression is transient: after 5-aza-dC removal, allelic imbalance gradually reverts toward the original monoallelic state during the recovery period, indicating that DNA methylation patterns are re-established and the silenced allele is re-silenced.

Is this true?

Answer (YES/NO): NO